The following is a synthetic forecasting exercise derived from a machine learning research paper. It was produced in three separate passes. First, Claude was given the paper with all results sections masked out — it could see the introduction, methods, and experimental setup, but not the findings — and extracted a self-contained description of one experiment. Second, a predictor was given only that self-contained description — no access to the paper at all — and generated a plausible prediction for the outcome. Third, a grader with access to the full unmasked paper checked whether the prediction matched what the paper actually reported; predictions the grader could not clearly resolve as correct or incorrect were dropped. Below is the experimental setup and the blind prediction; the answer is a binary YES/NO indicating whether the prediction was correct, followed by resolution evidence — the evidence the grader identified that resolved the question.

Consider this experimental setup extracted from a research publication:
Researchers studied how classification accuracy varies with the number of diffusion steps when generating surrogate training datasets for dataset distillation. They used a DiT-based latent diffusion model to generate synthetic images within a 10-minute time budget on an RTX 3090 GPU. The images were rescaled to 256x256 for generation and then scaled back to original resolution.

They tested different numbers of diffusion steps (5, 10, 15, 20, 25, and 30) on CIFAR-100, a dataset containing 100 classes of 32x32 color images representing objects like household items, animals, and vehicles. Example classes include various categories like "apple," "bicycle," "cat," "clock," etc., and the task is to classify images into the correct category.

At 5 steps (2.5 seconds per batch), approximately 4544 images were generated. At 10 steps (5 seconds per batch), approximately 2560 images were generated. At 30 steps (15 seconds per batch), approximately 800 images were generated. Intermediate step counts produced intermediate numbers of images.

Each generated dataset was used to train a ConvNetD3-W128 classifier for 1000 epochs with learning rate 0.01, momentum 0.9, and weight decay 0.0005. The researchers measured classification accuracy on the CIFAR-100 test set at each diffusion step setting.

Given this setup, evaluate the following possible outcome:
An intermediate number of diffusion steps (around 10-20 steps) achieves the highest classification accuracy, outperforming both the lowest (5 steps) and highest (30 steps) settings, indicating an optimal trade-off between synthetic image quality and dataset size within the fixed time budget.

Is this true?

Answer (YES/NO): YES